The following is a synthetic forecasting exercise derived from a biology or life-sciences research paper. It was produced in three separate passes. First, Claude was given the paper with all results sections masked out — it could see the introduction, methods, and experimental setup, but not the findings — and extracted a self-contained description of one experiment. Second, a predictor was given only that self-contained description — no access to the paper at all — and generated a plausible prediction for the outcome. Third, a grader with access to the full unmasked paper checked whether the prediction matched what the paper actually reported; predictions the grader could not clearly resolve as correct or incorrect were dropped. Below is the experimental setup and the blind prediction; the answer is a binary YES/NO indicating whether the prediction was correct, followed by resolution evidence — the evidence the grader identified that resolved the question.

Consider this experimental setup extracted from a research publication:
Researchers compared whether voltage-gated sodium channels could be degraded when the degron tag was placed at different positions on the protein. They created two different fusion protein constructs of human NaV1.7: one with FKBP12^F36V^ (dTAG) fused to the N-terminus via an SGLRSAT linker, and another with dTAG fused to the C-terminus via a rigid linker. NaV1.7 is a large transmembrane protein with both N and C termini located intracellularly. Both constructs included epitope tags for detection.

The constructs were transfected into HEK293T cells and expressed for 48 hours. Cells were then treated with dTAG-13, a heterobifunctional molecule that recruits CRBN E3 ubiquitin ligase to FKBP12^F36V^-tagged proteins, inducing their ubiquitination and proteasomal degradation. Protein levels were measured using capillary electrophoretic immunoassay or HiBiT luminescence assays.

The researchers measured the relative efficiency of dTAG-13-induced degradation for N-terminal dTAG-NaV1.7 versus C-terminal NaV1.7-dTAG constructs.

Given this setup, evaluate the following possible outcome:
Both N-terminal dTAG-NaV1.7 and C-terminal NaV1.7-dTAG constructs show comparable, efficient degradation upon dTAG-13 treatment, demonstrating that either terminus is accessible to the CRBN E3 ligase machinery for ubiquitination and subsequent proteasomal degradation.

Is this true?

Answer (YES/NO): NO